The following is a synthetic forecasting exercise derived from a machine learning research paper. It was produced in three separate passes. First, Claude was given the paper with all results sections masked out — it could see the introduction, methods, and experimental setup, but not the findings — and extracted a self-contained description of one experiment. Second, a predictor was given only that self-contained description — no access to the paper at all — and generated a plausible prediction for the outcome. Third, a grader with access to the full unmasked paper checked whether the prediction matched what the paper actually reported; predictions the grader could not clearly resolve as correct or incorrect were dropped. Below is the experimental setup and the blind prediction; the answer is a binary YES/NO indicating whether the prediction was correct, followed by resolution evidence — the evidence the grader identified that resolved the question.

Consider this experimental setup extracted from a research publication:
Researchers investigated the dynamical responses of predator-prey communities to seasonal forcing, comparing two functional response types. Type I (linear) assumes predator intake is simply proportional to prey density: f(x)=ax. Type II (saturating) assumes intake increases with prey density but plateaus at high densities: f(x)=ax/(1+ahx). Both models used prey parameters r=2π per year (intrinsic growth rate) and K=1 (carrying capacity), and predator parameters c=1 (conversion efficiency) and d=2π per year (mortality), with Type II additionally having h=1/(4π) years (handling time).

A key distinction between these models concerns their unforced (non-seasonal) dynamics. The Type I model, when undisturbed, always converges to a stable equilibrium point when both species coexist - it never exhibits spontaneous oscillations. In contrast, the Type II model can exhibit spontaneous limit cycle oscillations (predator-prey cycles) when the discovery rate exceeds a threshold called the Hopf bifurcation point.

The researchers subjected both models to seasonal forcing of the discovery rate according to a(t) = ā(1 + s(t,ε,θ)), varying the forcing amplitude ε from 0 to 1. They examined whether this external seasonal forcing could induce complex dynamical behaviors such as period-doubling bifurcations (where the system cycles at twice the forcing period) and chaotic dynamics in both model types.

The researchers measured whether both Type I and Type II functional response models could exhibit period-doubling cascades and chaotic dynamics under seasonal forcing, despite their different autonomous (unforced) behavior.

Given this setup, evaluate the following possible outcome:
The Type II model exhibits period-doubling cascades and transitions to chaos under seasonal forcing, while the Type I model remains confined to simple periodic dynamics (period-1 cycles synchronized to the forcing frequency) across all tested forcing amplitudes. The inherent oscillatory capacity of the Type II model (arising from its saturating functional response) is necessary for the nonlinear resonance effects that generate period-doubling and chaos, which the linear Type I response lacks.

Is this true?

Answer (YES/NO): NO